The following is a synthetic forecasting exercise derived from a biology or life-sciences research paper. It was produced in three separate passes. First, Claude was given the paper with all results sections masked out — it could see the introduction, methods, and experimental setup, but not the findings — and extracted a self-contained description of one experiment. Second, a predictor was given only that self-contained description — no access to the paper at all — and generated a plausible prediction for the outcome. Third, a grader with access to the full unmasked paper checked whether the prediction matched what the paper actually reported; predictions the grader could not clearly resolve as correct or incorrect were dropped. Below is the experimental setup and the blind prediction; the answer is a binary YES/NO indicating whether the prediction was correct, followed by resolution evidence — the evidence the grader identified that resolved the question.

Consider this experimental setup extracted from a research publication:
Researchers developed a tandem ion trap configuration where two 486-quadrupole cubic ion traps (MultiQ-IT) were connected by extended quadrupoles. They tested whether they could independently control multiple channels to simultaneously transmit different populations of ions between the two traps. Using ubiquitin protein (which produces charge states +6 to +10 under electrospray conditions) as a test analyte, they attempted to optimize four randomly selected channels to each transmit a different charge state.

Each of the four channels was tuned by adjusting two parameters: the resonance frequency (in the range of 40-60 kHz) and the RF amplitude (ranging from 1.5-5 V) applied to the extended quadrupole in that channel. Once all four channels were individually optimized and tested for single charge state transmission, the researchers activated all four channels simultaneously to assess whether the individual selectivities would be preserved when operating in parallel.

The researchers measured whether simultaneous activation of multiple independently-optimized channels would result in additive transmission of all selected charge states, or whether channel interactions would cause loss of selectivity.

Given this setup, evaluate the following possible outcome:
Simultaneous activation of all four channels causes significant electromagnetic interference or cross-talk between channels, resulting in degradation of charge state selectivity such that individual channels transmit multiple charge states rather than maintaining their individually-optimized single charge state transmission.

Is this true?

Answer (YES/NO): NO